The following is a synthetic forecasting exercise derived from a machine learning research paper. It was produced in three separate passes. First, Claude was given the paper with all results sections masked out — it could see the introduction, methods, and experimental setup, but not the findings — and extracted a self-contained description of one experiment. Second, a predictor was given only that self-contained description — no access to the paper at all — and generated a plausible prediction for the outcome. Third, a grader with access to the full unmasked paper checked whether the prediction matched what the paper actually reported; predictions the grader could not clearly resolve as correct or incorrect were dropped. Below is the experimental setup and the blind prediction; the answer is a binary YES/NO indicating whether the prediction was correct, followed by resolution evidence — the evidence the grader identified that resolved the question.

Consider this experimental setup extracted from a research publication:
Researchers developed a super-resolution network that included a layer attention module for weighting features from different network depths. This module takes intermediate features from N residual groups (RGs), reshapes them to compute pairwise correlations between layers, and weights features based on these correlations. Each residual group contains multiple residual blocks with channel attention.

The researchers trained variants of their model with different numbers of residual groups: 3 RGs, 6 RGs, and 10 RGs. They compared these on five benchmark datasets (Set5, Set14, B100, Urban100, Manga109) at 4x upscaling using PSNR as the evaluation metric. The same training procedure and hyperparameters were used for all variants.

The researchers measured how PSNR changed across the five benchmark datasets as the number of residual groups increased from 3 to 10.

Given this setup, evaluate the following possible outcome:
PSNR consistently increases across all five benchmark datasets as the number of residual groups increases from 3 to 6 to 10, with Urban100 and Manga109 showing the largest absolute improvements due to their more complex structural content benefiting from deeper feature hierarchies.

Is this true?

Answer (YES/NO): NO